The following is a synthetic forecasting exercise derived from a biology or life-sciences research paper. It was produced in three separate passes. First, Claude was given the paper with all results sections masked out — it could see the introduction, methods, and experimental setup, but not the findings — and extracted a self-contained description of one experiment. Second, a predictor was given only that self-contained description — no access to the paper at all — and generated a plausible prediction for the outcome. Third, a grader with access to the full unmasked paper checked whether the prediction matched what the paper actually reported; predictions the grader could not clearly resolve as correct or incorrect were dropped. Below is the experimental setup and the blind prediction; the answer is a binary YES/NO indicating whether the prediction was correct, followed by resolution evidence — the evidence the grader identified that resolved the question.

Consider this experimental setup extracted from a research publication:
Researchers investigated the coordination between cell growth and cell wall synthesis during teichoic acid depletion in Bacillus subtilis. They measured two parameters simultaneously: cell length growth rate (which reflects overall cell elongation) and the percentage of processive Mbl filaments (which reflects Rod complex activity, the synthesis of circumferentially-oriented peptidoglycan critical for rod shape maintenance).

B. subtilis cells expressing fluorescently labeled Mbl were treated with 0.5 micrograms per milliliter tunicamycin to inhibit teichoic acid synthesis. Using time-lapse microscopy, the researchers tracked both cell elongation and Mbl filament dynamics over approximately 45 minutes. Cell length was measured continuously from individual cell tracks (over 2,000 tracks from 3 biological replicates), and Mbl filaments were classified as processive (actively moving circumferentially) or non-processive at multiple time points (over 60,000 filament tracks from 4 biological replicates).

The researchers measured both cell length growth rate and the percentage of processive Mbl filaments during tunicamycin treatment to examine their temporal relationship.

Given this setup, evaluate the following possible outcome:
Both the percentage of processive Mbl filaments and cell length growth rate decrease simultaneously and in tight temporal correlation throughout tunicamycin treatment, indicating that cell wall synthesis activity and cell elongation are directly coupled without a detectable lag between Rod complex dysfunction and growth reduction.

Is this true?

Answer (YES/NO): NO